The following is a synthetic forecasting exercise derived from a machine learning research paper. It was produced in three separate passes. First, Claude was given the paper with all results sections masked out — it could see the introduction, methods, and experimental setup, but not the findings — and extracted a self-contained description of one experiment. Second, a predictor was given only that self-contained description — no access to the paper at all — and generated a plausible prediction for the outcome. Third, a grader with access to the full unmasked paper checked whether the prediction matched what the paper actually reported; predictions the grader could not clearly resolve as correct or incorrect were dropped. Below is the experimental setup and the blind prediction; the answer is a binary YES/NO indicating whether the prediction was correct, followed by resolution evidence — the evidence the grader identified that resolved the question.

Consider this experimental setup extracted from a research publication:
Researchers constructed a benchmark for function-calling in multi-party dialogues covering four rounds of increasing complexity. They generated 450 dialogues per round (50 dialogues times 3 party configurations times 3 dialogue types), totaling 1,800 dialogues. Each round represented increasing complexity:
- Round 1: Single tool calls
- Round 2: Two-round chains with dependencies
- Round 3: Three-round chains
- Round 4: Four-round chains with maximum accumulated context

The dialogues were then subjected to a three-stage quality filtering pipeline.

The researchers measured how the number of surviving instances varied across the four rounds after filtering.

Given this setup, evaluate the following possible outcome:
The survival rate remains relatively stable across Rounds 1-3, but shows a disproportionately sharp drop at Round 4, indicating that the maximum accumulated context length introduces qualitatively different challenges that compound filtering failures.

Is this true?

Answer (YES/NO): NO